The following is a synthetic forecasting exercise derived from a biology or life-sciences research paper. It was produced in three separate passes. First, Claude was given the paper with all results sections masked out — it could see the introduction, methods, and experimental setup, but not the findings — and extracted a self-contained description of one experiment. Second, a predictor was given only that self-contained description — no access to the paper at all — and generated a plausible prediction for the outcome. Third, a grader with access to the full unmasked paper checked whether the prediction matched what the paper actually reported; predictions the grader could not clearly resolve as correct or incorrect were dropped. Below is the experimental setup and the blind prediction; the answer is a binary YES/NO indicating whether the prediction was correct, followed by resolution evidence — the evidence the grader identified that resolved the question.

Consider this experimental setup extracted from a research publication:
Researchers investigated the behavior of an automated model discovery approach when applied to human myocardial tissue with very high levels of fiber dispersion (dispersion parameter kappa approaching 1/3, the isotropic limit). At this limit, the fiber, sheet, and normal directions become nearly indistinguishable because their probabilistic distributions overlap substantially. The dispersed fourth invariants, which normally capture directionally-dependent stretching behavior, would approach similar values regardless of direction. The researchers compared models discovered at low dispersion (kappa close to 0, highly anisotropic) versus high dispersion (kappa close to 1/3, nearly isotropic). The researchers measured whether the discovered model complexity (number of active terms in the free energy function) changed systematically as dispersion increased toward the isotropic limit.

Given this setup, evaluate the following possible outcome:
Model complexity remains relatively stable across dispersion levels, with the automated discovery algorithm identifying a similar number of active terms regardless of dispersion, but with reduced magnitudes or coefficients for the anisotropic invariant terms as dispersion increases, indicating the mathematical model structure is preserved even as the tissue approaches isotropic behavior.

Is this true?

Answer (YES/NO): NO